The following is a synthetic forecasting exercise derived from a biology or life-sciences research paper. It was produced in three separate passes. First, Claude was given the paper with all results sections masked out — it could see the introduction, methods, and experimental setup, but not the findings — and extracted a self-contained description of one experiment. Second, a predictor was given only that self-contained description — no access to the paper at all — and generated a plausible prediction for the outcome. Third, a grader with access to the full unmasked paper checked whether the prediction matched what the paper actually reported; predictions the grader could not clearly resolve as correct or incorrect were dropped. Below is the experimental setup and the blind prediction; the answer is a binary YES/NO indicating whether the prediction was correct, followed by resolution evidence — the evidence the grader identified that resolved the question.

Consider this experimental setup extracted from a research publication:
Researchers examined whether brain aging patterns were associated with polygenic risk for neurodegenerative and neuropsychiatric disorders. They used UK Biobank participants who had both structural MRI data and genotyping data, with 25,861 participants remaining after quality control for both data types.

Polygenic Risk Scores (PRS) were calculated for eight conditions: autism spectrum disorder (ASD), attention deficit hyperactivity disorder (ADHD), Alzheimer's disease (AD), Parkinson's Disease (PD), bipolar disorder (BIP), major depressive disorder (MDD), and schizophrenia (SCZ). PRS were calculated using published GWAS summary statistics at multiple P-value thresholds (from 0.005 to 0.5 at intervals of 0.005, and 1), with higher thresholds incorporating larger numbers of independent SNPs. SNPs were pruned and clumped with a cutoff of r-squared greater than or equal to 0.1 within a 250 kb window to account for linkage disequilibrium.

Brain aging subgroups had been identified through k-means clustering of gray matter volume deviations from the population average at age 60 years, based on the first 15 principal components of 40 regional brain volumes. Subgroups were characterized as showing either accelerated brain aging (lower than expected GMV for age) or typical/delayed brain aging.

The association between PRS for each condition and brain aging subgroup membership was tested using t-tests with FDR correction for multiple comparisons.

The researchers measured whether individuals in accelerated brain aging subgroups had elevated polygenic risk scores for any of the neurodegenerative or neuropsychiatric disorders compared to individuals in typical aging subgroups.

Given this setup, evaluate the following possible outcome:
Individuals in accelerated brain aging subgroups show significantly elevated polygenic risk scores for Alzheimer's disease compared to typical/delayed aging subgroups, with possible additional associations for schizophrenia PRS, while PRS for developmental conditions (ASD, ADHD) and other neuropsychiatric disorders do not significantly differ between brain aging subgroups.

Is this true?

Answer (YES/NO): NO